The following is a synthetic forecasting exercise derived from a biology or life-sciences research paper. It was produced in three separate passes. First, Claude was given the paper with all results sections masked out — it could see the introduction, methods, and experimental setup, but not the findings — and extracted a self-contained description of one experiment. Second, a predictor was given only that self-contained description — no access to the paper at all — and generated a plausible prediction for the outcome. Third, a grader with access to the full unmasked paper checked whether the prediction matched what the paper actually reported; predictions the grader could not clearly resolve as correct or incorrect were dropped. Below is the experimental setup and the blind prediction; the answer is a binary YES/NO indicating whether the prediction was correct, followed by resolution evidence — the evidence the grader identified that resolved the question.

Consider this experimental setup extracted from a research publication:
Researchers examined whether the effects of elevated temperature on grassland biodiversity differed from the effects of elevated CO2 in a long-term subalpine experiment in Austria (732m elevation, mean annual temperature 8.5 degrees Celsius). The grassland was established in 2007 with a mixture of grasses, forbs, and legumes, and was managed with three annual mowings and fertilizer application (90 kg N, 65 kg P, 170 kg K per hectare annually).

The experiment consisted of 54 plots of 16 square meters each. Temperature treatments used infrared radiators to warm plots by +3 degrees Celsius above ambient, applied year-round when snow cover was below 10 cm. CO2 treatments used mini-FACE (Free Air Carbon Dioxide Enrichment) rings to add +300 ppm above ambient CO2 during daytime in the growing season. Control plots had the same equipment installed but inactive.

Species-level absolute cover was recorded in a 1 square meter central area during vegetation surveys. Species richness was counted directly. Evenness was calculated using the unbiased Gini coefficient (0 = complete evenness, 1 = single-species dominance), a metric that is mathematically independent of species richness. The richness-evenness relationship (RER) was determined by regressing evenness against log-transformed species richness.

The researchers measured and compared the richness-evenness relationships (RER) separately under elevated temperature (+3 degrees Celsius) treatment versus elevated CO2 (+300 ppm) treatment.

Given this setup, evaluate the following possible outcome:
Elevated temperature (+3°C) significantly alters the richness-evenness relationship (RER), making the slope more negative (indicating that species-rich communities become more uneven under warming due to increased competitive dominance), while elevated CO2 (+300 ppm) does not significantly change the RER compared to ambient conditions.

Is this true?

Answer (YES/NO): NO